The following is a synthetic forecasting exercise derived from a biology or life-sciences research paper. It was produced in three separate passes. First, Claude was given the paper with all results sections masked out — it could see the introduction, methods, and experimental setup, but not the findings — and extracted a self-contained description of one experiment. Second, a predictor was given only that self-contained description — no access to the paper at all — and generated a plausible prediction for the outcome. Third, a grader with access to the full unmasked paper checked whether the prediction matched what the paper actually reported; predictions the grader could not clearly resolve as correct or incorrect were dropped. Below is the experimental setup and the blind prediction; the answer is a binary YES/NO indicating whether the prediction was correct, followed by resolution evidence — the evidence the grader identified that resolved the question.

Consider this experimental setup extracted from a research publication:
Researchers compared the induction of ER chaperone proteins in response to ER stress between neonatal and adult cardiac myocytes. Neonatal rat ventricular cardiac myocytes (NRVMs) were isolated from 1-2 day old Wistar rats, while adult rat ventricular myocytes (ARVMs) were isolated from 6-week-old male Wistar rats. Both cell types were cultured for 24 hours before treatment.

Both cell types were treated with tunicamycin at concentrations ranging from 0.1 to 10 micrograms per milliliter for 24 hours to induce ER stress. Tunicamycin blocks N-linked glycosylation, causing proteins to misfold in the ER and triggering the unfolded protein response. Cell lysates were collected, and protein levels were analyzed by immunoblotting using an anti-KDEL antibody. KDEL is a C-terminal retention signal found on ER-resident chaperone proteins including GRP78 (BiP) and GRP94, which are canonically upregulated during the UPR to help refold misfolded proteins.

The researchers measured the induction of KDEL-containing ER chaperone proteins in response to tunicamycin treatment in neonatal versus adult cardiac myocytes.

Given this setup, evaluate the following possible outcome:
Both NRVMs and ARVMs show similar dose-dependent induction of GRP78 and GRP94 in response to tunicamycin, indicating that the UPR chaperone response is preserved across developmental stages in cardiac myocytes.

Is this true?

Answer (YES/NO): NO